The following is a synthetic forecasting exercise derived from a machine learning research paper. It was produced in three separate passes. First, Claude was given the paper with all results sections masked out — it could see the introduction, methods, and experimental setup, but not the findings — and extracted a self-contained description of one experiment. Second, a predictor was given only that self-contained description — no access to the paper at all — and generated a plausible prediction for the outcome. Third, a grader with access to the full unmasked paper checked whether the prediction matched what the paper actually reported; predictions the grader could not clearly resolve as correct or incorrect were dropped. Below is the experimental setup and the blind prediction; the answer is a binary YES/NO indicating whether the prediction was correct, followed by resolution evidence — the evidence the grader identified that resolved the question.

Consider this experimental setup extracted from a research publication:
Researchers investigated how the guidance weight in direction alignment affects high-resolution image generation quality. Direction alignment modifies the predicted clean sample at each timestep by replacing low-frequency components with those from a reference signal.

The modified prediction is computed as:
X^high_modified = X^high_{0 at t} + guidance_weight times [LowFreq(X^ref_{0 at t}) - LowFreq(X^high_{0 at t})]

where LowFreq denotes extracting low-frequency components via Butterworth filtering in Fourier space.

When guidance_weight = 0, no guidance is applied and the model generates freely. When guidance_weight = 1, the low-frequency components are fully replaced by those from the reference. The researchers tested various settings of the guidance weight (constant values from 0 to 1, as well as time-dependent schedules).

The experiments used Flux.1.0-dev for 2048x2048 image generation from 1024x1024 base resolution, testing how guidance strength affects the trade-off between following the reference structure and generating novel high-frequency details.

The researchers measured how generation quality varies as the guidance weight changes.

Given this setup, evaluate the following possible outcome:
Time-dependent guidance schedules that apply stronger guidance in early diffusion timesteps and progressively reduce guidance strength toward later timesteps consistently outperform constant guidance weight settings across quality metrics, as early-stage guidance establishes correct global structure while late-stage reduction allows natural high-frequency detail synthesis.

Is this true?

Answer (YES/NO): YES